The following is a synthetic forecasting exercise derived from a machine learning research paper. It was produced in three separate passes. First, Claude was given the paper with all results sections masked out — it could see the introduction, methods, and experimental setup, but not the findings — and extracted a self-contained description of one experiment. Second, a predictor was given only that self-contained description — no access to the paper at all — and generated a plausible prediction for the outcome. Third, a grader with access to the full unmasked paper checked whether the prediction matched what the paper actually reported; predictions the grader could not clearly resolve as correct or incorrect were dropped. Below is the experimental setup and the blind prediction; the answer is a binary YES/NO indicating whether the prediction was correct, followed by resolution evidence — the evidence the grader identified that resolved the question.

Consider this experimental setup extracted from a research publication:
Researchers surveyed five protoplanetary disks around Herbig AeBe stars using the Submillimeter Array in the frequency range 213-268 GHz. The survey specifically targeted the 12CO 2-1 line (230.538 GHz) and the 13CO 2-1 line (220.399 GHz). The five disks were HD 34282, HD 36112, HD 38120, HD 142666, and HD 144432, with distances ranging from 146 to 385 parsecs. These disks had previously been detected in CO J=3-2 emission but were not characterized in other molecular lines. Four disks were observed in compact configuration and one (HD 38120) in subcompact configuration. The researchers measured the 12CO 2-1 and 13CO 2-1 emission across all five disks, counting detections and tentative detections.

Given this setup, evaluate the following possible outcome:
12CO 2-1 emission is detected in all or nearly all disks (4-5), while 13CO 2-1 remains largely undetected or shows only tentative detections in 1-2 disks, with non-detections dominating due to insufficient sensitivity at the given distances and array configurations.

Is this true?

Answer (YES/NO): NO